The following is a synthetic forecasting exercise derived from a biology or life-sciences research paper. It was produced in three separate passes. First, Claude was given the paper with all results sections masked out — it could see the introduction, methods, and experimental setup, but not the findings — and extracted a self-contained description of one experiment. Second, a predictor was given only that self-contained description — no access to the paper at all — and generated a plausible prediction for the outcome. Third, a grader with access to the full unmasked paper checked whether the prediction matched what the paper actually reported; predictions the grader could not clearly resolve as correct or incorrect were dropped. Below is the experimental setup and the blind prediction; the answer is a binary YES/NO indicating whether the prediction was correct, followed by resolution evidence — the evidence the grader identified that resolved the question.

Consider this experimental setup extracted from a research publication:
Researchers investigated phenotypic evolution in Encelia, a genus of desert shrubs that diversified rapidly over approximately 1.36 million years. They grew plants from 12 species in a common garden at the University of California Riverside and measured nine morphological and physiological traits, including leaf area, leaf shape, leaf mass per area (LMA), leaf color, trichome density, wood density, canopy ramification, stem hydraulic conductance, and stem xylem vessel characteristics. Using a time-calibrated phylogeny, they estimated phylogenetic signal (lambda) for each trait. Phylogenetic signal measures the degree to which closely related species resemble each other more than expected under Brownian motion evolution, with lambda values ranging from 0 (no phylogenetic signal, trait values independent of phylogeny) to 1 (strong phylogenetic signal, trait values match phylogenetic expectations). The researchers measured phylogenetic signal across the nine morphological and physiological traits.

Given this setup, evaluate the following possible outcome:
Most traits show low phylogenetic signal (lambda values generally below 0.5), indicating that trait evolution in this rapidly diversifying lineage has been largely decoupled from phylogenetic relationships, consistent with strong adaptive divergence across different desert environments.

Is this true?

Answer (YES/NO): YES